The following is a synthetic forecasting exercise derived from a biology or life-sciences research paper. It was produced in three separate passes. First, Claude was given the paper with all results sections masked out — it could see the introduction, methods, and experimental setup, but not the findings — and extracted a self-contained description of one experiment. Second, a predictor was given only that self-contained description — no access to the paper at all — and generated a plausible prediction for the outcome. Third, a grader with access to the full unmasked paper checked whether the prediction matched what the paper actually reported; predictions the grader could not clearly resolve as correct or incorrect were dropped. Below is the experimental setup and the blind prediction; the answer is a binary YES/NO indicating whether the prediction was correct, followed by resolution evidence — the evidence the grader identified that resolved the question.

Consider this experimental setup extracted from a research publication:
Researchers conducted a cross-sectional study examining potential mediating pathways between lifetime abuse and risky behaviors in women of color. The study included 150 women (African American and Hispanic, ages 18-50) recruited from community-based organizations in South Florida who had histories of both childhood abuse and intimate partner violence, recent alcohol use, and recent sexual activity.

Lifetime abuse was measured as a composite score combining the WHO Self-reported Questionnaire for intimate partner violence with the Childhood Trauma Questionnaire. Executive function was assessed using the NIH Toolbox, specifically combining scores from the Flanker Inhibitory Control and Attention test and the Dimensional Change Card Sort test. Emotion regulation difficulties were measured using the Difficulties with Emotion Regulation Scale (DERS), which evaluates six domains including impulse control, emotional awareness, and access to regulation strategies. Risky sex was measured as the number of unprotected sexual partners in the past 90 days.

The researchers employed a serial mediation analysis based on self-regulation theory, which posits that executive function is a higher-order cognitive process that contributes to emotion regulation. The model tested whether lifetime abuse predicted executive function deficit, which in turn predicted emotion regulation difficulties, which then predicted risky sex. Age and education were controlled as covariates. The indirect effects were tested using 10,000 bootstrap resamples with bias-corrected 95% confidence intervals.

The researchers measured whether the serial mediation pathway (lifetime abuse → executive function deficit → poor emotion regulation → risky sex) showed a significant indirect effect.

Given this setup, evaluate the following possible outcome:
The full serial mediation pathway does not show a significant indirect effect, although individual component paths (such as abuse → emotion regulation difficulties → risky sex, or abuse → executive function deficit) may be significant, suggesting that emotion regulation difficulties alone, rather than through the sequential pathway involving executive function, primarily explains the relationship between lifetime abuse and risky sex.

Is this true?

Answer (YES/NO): NO